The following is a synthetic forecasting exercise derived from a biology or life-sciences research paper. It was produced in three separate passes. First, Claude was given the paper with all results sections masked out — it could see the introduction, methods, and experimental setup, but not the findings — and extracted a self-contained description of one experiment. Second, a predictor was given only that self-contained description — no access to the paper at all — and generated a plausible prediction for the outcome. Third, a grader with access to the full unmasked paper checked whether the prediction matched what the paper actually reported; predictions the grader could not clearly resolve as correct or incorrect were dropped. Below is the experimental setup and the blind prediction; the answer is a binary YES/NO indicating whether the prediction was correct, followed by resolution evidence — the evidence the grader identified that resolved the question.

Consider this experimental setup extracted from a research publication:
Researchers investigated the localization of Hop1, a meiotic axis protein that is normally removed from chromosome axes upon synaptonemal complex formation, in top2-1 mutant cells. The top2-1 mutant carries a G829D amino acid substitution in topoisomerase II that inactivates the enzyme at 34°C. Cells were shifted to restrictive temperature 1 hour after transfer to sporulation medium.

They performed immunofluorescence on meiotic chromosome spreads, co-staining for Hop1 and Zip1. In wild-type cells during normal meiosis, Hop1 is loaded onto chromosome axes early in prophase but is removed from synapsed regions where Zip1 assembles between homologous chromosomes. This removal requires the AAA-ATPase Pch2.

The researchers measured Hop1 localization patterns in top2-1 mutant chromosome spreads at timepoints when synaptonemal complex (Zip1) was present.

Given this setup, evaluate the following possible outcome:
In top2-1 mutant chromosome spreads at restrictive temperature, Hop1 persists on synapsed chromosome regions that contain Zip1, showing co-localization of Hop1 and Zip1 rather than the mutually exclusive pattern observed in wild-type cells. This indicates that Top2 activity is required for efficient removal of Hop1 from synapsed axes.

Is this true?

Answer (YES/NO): YES